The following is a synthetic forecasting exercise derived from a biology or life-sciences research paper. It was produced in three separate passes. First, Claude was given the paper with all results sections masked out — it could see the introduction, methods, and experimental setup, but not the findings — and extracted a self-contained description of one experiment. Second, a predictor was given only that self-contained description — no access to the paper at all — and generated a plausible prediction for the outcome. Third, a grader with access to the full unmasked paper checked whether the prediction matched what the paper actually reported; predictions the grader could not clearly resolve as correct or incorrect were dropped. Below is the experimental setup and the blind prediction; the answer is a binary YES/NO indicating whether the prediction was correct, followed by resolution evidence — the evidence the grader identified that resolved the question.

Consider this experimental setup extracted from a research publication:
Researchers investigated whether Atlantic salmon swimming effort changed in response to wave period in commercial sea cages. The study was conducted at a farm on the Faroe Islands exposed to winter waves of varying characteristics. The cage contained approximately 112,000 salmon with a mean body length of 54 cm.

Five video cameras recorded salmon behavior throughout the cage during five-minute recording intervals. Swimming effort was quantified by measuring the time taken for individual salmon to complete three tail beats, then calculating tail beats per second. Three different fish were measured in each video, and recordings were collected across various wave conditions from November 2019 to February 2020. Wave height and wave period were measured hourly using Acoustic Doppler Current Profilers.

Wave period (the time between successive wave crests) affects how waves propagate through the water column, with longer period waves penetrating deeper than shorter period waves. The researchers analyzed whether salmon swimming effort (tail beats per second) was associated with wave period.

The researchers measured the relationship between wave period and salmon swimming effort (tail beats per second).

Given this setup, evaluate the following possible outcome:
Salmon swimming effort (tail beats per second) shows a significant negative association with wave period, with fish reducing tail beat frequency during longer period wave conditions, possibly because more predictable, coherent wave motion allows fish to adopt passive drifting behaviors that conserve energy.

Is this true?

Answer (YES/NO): NO